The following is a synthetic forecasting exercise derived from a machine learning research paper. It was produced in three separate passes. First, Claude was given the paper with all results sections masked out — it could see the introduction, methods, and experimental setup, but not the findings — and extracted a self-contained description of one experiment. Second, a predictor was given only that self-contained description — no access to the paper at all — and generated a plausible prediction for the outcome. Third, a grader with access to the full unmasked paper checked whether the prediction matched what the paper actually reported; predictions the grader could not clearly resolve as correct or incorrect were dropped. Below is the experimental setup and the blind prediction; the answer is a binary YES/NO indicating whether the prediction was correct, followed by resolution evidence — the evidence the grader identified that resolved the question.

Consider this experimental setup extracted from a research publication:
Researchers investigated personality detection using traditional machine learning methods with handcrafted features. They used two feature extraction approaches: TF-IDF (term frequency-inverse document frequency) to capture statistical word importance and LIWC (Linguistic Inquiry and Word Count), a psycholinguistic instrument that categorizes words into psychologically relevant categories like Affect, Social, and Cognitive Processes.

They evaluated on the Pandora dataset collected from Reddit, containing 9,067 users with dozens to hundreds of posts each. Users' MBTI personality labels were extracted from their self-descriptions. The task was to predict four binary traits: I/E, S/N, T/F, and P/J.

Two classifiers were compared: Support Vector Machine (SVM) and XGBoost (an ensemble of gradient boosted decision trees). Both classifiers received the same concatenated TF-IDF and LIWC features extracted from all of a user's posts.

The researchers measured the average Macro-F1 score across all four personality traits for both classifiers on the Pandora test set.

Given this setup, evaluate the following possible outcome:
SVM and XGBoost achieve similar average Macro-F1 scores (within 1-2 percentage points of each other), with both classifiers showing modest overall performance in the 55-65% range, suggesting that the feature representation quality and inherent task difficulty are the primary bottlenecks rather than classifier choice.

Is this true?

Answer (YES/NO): NO